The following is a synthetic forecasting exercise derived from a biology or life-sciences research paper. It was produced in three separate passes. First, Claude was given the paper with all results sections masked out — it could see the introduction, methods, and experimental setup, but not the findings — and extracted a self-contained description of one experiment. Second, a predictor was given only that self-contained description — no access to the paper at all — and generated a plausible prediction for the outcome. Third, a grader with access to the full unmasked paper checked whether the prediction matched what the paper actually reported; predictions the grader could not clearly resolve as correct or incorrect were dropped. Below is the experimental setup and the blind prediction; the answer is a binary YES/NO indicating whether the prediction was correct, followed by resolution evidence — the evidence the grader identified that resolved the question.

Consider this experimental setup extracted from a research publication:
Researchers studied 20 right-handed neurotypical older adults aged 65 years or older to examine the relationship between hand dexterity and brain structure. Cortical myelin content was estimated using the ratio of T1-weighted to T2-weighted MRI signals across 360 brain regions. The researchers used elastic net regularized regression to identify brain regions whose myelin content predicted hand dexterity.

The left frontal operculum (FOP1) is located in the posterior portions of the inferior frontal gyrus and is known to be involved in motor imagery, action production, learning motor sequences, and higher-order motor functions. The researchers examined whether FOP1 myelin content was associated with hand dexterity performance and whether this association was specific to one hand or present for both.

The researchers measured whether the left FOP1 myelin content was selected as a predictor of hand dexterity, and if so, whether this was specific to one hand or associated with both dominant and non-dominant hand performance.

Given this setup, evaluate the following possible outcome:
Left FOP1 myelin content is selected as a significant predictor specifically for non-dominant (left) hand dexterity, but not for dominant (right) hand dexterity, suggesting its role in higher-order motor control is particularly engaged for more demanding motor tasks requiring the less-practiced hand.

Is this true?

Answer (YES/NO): NO